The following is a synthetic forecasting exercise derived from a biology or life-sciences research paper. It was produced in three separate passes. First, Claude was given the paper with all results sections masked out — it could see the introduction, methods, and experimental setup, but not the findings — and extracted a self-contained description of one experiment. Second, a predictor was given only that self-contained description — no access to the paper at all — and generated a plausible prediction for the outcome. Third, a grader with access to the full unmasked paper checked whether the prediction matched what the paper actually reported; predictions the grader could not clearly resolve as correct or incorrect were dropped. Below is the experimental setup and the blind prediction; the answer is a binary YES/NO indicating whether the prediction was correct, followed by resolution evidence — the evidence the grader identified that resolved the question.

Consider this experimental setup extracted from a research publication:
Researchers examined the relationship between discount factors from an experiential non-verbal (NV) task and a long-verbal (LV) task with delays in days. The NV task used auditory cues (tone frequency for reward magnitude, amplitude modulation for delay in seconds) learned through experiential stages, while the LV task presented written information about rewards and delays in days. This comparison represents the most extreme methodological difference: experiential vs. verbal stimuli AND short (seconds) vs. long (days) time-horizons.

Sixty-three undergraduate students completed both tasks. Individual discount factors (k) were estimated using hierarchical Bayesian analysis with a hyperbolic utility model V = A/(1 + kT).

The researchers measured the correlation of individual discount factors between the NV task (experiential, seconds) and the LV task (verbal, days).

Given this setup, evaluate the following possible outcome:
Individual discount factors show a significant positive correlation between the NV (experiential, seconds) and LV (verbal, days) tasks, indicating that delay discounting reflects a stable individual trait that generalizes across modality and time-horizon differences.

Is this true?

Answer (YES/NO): YES